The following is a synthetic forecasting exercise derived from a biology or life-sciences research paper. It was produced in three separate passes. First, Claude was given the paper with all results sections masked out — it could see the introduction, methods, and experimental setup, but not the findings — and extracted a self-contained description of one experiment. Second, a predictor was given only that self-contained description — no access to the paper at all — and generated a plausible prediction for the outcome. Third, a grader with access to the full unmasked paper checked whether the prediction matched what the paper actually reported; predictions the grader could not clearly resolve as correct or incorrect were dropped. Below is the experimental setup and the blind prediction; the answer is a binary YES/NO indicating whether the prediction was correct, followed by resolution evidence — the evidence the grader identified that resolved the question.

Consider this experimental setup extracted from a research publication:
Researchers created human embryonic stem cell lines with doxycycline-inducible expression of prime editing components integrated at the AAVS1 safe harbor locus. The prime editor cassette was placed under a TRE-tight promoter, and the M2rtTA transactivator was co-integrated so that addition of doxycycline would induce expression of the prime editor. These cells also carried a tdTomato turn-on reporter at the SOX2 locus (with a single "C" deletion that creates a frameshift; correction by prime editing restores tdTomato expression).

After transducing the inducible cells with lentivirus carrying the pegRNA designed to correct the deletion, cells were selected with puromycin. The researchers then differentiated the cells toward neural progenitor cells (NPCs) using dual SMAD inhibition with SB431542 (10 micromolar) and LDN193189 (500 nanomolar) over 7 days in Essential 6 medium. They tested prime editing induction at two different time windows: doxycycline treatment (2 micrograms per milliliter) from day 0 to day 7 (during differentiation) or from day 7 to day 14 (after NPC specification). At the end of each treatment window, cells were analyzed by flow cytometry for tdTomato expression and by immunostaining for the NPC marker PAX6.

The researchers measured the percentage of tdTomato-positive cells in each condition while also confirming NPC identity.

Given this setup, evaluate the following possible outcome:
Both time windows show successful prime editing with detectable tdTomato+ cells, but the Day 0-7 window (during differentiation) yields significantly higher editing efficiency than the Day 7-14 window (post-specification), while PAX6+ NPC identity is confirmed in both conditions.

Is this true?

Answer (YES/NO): NO